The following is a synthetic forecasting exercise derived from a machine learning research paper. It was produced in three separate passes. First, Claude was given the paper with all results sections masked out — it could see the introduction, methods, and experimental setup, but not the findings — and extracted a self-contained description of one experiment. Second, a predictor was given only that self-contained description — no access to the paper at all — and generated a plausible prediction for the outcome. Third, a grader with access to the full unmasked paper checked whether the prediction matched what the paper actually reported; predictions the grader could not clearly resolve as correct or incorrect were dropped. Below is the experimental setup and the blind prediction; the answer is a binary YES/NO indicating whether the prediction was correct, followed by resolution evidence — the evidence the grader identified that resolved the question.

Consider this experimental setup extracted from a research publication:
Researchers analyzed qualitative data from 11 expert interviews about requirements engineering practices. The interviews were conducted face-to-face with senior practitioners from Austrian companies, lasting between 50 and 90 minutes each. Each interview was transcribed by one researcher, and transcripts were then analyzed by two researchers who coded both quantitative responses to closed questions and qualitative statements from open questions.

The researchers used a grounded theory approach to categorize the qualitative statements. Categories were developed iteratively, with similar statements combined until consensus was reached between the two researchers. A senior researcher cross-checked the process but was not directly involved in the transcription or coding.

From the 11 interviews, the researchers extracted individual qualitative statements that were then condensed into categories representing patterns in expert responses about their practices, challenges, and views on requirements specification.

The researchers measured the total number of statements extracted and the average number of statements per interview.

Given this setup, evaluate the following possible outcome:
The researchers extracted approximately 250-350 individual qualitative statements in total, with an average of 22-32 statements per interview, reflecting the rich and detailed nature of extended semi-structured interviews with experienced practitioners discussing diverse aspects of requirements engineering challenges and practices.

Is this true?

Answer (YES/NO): NO